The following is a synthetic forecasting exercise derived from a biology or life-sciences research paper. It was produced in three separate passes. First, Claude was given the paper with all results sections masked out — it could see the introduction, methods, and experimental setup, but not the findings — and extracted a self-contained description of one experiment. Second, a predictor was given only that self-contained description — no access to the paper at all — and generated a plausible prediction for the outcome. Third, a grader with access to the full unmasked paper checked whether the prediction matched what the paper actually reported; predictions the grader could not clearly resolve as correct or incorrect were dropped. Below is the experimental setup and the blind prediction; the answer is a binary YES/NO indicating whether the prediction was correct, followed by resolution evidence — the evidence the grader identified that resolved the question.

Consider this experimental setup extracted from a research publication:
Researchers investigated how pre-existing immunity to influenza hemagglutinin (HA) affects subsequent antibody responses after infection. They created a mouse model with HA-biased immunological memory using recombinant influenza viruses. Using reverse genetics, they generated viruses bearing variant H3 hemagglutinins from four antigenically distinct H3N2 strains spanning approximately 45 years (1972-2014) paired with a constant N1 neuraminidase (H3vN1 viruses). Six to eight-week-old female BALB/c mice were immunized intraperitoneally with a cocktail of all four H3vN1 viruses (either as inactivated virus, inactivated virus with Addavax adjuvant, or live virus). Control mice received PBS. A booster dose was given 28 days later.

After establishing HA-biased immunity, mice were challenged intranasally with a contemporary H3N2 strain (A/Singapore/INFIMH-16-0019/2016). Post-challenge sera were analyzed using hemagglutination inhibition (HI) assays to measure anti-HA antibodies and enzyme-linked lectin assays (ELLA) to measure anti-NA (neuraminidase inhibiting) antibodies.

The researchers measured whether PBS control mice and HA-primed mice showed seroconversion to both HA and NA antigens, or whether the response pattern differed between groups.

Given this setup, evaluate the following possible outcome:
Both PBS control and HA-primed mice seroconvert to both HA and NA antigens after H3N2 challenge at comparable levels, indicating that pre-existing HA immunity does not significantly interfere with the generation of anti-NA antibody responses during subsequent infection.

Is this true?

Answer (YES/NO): NO